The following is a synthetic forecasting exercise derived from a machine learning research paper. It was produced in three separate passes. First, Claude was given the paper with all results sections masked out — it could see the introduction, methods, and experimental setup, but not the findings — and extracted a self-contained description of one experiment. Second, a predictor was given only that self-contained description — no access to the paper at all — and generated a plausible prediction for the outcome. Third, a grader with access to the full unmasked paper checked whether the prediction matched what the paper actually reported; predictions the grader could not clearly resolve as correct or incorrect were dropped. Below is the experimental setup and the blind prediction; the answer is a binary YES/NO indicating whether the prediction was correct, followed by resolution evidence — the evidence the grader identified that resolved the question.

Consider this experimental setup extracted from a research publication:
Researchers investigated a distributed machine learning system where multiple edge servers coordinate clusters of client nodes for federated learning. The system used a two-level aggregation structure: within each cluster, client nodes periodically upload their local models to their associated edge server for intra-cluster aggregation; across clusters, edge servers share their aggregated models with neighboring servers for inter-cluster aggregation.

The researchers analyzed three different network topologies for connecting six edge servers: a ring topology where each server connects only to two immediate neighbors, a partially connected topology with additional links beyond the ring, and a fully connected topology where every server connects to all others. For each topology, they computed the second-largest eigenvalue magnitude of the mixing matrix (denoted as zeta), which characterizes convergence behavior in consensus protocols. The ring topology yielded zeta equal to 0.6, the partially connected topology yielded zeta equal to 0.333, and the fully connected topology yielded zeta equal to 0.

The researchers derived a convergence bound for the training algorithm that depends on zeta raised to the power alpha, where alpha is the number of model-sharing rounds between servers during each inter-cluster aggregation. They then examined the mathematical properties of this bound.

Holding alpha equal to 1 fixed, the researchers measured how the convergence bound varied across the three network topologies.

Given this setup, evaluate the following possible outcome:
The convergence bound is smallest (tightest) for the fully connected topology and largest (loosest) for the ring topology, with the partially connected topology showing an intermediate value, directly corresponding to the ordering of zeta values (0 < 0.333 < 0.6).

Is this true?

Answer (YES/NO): YES